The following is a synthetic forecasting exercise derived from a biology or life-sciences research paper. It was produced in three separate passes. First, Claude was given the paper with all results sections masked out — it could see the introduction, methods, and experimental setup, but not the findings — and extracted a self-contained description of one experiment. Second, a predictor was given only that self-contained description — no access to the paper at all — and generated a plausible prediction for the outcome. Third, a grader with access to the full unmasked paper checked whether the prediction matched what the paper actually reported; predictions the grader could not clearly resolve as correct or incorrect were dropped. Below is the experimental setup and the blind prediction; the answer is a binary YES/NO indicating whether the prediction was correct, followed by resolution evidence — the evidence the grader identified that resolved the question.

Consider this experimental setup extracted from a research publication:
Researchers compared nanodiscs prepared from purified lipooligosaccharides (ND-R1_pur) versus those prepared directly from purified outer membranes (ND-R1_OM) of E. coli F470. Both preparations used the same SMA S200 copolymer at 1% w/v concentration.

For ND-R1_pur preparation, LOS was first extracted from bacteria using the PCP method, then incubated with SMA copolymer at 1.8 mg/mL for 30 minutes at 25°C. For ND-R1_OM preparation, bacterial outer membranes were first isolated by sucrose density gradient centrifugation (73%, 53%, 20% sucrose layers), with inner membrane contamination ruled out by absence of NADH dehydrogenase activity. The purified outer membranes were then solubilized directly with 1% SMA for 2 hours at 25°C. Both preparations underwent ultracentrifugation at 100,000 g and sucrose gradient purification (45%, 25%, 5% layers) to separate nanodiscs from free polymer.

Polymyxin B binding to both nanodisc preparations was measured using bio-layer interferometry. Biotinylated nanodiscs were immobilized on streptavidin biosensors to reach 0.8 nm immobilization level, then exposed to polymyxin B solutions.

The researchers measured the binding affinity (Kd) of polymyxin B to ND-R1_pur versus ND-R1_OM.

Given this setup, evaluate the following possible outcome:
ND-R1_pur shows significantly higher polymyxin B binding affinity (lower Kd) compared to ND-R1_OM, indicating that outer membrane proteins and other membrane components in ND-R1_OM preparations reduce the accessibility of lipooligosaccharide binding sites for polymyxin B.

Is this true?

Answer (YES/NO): NO